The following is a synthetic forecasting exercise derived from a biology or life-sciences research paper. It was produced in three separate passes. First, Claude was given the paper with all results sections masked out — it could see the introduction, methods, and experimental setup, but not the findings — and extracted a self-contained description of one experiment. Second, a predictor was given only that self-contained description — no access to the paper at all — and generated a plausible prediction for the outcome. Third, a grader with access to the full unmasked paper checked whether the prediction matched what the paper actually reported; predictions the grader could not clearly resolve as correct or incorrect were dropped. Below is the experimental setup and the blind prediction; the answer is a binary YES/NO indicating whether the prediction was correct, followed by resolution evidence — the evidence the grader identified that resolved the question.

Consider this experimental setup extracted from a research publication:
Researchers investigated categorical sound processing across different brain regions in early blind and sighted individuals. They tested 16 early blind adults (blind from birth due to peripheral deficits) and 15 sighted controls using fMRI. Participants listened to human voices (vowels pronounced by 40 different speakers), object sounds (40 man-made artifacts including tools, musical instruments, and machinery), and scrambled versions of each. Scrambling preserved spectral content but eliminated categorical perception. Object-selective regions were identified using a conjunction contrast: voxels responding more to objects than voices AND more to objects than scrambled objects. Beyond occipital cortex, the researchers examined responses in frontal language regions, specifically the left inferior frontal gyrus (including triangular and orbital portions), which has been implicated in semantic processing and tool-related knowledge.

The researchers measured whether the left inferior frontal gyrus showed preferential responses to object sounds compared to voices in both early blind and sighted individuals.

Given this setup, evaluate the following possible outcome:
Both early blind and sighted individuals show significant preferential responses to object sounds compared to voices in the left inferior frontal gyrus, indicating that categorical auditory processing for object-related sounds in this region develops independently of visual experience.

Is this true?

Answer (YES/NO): YES